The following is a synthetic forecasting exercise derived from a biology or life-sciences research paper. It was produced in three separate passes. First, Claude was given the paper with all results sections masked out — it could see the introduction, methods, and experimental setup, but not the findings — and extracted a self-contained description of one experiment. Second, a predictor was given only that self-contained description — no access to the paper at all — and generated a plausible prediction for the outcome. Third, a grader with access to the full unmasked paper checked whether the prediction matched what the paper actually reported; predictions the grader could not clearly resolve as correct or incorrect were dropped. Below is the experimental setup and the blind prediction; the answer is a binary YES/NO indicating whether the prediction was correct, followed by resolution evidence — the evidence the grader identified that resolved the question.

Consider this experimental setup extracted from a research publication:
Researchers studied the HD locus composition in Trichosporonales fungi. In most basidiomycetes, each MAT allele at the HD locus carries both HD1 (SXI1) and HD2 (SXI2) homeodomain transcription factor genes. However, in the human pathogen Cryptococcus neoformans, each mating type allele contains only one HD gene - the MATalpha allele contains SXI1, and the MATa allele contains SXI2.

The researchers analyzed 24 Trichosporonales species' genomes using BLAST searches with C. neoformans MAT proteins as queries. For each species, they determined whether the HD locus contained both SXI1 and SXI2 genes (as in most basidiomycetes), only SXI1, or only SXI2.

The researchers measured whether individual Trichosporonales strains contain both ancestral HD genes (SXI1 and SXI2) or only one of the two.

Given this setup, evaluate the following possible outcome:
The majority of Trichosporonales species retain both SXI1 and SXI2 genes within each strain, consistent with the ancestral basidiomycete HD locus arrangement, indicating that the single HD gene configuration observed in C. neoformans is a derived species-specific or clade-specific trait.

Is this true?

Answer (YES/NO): NO